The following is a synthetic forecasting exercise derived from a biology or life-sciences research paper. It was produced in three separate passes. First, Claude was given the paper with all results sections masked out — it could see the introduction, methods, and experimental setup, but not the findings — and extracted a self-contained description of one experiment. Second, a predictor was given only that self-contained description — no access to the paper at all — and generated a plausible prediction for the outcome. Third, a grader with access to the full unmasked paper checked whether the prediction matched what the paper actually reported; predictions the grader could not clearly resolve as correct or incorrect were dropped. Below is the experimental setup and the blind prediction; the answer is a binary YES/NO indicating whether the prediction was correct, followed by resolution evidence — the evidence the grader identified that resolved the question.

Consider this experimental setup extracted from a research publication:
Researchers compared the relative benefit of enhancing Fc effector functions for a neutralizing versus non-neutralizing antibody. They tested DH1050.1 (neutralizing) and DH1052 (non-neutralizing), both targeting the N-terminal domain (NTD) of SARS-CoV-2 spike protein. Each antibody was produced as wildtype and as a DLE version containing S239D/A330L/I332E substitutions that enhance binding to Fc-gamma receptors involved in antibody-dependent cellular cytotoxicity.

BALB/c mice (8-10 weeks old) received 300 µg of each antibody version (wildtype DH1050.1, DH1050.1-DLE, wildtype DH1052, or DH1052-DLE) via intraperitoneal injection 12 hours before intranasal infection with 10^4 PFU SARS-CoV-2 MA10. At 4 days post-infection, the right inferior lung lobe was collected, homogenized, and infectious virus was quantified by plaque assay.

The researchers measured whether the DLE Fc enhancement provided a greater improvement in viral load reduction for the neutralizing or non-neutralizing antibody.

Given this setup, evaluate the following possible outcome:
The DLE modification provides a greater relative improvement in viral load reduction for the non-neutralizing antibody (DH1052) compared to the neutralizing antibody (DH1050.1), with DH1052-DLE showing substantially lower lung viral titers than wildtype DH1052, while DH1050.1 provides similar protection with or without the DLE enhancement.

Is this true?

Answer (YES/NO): YES